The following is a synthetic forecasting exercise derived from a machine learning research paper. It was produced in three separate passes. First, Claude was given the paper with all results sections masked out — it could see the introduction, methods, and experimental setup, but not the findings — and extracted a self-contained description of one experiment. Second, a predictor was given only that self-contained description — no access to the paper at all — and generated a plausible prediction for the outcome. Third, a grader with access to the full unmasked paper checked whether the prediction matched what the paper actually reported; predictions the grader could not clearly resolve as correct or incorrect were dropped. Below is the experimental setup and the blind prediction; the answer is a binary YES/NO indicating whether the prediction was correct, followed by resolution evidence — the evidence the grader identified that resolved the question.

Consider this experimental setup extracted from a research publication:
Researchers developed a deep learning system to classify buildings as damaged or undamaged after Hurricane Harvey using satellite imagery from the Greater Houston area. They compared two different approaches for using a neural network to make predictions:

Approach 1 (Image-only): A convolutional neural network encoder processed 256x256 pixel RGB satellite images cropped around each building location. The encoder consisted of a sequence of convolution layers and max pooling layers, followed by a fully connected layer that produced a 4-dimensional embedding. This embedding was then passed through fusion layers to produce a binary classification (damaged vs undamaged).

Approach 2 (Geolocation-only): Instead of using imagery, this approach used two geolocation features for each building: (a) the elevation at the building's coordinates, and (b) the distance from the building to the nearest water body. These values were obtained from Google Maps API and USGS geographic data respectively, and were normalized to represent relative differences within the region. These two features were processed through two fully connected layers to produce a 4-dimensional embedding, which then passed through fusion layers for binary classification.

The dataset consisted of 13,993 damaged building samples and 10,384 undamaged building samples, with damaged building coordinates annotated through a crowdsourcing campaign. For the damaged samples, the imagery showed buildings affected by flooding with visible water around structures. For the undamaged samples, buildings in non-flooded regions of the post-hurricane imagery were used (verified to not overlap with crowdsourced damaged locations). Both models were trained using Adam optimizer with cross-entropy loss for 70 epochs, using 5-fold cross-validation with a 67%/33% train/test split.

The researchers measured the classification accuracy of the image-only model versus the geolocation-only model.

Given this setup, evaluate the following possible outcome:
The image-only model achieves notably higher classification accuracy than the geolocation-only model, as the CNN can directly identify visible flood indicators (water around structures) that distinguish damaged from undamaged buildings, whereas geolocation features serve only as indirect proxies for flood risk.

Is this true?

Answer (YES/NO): NO